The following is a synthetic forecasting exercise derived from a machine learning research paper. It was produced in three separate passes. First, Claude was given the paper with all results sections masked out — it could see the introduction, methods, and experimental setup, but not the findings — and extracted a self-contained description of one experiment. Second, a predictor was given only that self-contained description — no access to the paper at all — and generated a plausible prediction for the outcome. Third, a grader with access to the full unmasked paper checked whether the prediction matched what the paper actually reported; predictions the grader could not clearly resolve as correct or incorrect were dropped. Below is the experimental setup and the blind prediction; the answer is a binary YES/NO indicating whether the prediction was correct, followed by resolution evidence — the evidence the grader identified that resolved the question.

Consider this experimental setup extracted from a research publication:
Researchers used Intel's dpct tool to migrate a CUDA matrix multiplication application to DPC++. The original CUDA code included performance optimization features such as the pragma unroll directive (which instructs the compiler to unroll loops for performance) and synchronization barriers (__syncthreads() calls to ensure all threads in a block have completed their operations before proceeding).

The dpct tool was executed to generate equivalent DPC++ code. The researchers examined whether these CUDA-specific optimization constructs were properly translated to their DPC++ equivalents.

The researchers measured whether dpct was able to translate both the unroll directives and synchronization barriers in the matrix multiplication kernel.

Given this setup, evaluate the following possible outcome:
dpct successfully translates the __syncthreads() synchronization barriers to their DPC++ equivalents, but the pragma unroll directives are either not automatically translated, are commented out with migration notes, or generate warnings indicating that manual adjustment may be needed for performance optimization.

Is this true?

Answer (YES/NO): NO